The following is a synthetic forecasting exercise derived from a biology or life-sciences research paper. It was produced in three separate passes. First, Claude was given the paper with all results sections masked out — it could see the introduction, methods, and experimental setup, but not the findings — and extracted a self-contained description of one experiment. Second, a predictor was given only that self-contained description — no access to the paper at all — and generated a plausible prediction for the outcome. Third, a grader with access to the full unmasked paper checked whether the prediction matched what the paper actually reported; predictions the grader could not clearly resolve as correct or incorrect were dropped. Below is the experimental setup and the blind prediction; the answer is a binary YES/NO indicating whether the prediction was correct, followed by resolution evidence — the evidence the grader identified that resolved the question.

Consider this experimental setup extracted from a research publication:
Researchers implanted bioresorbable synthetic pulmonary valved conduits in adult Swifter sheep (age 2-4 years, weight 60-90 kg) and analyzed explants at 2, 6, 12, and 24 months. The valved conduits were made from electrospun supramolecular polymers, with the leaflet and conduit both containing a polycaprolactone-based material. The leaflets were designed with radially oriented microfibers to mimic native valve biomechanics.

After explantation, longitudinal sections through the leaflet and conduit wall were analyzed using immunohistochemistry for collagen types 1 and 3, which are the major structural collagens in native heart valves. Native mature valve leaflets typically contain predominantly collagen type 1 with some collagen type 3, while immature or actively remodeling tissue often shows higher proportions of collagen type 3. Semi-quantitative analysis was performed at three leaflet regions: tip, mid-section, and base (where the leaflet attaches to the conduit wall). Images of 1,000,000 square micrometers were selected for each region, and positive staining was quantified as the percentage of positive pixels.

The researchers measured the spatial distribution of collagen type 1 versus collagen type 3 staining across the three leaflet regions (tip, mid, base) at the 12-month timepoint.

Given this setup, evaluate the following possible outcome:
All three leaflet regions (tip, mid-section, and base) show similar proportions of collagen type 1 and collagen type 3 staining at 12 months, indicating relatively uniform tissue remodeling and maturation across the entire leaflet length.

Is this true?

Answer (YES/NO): NO